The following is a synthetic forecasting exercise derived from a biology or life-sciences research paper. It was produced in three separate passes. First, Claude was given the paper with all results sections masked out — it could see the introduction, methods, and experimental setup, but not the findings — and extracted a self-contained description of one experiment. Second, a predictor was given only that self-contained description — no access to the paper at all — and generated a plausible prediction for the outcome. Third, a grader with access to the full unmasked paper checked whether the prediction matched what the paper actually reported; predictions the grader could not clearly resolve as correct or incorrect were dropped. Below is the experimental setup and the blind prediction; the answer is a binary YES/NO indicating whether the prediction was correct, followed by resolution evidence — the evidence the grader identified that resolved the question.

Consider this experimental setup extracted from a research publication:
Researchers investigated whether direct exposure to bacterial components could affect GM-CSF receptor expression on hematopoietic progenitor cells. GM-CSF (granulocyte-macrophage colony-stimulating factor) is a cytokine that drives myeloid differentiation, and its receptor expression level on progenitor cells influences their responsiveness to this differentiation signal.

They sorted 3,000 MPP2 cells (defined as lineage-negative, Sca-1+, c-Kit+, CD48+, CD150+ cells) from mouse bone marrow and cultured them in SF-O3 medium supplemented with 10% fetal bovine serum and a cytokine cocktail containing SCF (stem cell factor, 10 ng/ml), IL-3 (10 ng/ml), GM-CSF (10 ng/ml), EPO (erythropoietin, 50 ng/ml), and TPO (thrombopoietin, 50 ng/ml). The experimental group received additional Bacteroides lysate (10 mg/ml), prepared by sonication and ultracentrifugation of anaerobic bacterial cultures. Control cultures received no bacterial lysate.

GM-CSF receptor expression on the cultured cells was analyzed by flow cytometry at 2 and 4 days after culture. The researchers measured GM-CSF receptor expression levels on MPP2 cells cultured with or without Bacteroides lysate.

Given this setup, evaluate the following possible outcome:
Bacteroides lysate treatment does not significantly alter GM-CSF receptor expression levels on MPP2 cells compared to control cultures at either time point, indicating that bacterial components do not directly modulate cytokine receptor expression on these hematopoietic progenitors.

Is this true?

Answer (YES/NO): NO